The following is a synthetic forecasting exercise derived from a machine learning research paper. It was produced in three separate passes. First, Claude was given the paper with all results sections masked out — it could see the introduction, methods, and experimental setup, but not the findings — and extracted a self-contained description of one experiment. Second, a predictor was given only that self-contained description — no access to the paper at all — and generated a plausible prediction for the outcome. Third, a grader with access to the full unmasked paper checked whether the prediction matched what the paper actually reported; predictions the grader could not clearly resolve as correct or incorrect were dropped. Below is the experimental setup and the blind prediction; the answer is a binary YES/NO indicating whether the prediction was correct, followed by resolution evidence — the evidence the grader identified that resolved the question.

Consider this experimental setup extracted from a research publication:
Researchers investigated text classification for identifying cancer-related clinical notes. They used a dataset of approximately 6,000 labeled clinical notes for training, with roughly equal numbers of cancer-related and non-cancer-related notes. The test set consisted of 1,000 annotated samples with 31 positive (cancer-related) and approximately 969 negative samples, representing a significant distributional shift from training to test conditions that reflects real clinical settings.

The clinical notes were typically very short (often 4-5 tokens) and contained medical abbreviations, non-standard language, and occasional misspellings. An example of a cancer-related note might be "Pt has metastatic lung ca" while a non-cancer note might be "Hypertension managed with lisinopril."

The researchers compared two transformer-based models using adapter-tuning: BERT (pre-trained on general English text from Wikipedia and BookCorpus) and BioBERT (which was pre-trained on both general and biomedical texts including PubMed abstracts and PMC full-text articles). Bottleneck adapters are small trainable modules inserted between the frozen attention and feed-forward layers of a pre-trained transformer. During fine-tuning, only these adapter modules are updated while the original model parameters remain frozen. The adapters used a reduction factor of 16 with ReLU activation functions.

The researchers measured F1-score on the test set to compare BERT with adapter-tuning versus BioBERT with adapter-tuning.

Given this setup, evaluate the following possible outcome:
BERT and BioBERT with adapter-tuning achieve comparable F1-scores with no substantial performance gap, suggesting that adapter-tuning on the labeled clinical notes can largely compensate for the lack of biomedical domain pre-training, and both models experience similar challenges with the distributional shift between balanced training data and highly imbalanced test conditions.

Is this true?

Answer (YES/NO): NO